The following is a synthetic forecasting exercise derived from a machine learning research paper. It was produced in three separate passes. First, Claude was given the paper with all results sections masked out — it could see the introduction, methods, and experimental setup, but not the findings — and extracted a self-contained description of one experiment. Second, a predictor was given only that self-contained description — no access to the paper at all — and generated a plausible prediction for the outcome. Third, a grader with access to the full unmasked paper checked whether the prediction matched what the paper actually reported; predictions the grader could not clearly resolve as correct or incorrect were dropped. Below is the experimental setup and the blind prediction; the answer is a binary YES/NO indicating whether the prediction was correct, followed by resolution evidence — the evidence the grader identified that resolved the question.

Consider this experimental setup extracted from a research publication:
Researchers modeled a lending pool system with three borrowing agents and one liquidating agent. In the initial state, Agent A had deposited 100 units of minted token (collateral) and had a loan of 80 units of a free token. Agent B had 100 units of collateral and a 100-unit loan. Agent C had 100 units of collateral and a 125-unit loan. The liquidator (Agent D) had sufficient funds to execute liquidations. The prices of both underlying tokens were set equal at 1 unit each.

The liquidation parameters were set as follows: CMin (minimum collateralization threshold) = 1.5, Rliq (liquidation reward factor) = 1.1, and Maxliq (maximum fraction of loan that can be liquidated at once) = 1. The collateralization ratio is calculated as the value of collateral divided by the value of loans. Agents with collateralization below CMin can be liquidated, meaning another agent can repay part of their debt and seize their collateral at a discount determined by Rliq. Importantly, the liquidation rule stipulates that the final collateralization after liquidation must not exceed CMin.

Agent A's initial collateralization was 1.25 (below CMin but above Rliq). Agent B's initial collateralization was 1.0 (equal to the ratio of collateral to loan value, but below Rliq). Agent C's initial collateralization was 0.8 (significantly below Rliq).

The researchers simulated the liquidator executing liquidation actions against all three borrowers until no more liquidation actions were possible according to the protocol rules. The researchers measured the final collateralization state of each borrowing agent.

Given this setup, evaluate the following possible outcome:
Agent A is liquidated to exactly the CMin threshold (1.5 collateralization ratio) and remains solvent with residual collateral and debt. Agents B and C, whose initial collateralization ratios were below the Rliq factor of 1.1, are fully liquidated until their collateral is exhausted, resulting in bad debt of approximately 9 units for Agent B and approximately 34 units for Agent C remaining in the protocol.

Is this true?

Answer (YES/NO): YES